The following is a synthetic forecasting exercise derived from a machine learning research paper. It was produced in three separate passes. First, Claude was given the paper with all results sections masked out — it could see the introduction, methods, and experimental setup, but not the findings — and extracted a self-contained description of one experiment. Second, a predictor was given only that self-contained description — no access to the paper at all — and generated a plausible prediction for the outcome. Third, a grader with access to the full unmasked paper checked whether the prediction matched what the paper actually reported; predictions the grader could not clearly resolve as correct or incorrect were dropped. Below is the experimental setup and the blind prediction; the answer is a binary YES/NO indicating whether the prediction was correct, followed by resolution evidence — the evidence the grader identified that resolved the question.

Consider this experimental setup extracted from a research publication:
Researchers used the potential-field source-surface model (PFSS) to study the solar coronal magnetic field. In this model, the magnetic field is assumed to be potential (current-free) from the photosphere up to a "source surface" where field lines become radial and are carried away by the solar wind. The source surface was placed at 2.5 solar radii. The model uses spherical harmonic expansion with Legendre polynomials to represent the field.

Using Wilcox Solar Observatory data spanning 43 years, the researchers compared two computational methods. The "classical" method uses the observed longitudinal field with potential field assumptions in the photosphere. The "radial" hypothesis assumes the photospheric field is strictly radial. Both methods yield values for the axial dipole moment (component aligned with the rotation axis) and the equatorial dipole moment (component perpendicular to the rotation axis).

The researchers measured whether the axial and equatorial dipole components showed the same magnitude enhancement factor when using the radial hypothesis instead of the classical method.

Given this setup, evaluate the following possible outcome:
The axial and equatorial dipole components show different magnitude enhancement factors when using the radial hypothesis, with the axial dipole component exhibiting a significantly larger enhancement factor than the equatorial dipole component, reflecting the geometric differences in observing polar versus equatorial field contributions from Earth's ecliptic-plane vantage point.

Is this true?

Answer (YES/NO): YES